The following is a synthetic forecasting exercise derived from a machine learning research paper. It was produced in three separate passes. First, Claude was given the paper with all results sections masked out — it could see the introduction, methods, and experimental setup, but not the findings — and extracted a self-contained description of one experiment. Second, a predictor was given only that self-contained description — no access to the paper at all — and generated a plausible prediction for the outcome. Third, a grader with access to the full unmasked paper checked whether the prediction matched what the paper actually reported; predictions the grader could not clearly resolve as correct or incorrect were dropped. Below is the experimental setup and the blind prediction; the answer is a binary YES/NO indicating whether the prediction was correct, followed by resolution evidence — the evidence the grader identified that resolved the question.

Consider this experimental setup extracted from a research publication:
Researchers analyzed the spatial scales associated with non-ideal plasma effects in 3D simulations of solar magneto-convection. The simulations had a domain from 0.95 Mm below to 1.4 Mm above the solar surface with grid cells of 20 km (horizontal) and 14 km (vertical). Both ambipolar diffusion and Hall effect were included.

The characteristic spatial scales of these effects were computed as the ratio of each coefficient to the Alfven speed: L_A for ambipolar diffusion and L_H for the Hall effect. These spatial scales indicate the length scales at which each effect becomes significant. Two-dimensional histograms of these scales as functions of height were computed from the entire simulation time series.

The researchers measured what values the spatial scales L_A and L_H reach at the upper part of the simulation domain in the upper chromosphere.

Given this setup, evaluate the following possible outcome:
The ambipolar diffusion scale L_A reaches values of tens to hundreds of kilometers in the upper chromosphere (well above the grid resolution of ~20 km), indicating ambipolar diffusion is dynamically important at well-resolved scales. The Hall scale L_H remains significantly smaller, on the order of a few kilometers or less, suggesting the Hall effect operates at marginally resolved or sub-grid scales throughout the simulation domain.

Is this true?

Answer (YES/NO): NO